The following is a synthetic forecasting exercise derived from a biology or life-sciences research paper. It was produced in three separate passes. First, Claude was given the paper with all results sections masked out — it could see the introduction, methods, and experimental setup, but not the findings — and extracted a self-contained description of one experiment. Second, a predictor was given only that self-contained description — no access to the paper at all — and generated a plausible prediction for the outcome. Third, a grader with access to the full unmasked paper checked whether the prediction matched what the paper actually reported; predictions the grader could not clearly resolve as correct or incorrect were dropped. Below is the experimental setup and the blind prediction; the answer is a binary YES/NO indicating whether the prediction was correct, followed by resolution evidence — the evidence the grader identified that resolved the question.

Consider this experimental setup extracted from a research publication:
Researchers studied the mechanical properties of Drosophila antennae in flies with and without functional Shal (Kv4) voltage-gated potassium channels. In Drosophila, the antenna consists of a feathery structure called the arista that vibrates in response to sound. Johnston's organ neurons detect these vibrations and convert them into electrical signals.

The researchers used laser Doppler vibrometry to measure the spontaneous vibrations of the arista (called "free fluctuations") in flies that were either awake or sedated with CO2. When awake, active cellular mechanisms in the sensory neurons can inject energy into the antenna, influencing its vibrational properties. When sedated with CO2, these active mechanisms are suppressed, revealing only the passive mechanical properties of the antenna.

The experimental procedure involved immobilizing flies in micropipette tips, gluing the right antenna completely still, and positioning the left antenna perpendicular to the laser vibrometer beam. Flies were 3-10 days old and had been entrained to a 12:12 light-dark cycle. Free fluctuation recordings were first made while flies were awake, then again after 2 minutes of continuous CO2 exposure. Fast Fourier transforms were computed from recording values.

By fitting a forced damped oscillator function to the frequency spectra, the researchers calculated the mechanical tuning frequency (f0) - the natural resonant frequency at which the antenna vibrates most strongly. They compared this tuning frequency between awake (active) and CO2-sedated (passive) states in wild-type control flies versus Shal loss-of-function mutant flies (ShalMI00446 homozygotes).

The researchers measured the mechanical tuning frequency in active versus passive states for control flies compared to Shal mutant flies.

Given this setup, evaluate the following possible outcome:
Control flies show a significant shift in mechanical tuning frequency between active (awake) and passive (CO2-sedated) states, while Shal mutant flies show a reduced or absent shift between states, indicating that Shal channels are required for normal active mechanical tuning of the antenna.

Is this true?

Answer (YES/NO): YES